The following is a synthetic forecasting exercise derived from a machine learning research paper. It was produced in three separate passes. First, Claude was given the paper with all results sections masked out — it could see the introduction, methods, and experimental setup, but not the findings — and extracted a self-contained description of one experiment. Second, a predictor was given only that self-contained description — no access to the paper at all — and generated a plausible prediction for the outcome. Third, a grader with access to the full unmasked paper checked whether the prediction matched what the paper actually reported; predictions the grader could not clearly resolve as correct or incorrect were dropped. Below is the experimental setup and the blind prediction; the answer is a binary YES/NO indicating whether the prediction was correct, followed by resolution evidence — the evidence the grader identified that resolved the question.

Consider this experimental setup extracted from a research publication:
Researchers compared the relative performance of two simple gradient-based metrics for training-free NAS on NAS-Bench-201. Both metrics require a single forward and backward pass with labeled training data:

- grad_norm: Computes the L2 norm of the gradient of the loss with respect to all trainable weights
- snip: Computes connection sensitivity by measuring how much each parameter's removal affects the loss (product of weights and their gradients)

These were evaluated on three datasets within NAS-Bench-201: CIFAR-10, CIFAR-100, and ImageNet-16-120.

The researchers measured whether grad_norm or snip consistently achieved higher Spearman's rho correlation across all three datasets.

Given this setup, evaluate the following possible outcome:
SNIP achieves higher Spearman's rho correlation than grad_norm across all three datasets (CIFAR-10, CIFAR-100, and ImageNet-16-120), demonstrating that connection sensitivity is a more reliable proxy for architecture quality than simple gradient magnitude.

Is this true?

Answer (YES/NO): NO